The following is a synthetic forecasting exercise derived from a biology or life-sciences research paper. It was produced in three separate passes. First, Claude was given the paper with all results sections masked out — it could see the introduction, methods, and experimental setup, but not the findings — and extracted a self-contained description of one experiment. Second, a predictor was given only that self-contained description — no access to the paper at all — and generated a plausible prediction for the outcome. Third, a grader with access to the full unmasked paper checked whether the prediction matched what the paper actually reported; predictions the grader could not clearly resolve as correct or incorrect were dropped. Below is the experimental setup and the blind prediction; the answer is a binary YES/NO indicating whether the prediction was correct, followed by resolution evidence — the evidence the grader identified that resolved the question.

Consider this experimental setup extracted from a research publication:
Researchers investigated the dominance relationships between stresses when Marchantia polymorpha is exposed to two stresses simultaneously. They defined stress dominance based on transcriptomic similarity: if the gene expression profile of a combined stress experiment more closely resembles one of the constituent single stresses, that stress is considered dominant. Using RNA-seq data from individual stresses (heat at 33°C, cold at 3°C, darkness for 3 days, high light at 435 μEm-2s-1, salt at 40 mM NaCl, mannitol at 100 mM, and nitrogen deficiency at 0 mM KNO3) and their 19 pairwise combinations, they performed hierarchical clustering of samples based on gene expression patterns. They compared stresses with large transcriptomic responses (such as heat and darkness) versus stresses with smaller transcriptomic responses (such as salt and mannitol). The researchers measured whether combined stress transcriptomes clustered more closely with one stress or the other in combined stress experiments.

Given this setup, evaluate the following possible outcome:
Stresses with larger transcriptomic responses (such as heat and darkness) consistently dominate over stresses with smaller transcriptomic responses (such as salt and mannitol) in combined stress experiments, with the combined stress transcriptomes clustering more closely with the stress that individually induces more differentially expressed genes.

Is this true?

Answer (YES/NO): YES